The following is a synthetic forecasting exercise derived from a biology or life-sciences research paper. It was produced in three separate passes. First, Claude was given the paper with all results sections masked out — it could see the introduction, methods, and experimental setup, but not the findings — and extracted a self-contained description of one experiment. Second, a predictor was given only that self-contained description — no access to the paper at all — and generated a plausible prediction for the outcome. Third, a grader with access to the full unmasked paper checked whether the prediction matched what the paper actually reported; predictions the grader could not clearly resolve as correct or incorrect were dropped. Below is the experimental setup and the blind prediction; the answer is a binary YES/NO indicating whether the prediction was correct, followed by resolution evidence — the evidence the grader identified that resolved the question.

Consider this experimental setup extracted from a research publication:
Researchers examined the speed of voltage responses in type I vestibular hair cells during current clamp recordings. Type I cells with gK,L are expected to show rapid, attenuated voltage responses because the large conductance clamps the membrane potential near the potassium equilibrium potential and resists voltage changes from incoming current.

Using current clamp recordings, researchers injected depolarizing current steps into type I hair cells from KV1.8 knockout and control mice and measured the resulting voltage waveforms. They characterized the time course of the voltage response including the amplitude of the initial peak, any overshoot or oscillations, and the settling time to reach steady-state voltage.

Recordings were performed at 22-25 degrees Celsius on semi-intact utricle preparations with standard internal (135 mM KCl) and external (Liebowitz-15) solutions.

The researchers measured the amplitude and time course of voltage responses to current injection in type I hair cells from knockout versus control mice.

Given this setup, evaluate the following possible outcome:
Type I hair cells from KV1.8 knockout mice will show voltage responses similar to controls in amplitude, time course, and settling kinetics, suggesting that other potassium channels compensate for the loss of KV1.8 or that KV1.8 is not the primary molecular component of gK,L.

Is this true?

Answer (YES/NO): NO